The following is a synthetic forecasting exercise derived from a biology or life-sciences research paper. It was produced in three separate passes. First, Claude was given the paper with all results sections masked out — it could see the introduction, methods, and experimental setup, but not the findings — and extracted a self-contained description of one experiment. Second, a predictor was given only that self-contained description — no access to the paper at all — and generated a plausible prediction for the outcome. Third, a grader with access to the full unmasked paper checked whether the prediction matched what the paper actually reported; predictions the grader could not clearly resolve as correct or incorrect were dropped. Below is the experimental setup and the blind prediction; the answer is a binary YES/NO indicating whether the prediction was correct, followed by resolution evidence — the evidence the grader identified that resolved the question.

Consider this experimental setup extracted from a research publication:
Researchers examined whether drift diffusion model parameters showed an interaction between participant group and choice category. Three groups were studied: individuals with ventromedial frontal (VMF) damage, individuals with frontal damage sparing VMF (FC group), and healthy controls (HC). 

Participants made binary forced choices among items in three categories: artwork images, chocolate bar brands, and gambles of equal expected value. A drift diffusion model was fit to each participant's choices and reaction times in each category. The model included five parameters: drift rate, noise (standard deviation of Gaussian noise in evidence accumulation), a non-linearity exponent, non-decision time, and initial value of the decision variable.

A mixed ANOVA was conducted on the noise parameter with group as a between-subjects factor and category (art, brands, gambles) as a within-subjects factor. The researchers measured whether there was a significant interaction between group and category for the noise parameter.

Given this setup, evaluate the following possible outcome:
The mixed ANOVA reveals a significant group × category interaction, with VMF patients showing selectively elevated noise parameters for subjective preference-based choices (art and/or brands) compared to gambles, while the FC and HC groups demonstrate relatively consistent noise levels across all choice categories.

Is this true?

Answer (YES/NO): NO